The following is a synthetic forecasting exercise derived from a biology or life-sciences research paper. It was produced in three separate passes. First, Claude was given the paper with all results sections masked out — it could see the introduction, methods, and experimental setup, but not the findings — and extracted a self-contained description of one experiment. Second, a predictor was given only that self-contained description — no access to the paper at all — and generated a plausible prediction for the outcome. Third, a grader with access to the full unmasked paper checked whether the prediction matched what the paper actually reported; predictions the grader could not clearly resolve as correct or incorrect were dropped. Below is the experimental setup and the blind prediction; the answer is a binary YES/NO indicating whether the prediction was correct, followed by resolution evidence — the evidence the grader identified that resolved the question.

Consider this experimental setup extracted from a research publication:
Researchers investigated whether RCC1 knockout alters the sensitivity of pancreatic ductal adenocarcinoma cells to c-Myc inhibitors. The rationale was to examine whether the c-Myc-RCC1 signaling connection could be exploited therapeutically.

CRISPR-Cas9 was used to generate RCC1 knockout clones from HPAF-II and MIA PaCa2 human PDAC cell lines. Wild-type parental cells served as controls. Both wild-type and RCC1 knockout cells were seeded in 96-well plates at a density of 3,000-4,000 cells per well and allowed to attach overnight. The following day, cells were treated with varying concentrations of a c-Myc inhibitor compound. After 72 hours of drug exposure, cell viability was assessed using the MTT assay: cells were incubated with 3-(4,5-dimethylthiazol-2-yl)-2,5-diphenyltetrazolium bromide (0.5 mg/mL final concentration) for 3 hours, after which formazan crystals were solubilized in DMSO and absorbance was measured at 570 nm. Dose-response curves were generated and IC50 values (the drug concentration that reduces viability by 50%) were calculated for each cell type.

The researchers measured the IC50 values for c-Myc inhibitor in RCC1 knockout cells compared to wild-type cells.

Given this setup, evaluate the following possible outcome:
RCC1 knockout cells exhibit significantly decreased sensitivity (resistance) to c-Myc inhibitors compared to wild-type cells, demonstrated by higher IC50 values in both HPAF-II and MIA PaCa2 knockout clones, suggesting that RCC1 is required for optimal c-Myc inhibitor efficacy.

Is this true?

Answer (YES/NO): NO